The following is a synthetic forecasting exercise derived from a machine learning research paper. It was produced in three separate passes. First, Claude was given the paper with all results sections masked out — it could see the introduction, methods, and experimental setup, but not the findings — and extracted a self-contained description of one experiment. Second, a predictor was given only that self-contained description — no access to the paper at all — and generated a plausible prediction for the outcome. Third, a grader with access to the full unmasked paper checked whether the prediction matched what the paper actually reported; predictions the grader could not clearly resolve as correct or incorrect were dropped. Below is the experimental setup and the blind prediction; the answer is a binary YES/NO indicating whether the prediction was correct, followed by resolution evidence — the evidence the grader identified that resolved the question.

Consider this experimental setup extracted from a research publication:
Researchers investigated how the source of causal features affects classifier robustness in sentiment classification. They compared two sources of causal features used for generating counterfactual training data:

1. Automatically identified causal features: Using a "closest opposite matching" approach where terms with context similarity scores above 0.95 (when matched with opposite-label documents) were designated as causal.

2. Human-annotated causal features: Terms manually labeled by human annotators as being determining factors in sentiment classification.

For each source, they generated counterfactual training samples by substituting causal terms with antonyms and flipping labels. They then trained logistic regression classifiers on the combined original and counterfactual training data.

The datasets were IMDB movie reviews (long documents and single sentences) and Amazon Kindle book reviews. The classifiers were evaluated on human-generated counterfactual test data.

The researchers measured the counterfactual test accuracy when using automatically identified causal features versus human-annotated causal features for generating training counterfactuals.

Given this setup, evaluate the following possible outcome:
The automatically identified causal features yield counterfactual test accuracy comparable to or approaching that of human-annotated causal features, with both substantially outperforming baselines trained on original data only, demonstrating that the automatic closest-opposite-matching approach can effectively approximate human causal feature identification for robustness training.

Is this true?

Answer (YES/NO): NO